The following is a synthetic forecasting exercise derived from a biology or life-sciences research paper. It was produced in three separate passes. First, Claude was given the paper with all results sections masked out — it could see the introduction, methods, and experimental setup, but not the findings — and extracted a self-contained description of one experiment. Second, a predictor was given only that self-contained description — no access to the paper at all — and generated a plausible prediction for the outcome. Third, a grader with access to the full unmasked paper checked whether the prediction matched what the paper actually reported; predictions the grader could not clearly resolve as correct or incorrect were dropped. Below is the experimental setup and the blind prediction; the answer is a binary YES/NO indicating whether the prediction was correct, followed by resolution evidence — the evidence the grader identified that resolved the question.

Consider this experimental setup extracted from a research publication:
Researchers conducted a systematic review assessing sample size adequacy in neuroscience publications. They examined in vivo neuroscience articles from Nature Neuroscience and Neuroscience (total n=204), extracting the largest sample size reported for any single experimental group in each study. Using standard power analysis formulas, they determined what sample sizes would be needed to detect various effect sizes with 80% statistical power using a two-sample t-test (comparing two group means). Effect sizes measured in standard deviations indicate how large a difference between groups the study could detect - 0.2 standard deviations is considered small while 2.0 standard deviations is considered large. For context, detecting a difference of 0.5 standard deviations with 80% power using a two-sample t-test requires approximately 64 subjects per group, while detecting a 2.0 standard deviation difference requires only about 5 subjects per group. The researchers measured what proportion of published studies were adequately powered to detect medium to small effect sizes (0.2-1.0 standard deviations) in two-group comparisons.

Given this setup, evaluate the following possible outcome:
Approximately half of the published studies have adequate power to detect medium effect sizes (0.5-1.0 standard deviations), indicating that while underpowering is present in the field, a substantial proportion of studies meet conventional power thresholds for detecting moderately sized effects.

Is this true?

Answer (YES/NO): NO